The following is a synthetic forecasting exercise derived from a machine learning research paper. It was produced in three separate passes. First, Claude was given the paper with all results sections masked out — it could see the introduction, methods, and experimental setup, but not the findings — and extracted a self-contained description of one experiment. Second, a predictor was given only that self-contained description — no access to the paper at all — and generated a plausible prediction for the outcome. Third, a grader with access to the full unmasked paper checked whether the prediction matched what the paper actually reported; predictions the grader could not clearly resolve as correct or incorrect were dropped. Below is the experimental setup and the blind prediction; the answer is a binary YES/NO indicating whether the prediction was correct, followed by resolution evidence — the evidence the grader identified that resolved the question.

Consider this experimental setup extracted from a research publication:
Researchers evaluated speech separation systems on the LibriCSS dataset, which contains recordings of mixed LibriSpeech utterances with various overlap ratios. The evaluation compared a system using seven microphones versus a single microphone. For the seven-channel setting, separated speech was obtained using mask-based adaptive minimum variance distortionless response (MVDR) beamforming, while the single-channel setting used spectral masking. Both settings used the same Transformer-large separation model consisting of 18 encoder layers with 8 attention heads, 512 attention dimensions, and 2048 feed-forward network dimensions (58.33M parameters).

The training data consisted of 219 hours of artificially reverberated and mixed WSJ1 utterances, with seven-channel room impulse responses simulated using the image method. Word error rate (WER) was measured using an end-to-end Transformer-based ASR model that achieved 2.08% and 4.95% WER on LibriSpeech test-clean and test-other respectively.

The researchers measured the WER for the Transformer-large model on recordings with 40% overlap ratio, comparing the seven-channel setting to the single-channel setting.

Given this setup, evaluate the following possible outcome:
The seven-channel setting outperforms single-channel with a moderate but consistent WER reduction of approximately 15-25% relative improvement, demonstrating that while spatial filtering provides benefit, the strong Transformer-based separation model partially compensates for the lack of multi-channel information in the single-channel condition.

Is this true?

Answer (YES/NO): NO